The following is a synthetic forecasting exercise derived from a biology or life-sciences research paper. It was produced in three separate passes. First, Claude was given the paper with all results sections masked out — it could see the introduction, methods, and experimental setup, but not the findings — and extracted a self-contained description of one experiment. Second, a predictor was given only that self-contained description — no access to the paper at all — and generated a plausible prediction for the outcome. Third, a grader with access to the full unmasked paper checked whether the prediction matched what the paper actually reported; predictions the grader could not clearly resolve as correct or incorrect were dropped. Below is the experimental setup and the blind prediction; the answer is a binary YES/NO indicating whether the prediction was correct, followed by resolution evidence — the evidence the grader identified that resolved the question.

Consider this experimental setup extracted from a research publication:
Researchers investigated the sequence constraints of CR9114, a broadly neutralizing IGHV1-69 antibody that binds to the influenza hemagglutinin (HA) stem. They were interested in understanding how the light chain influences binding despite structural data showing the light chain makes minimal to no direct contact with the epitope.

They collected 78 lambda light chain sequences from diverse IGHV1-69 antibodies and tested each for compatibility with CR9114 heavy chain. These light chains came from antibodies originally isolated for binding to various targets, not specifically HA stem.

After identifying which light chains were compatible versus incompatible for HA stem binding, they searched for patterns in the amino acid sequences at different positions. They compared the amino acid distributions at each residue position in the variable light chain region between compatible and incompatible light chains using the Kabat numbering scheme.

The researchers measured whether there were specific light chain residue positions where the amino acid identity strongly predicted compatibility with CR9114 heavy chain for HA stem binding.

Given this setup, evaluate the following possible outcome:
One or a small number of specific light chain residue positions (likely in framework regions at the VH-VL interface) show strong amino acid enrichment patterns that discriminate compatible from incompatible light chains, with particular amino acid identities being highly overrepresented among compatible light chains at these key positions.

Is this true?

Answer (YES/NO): NO